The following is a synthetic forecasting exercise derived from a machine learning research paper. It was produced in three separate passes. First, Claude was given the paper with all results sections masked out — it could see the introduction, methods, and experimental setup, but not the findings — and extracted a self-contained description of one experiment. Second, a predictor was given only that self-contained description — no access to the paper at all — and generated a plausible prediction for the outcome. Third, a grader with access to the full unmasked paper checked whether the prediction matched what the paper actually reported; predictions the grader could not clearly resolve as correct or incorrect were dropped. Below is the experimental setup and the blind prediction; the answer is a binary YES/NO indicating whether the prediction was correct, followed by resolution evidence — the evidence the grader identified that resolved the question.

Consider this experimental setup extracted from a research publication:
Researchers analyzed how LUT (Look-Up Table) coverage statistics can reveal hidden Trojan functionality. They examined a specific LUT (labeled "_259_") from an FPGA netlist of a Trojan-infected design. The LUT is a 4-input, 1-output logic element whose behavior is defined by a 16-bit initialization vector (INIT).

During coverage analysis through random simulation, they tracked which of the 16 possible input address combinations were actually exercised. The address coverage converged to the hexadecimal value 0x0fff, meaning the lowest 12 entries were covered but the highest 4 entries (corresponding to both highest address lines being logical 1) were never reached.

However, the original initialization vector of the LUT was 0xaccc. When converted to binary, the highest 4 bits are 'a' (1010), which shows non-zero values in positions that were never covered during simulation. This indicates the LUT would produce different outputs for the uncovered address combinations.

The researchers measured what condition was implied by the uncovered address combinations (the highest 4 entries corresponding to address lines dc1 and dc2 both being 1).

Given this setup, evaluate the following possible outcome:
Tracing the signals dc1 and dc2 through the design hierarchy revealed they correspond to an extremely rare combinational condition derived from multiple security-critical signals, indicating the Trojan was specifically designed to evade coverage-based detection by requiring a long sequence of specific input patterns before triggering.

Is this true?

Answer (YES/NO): NO